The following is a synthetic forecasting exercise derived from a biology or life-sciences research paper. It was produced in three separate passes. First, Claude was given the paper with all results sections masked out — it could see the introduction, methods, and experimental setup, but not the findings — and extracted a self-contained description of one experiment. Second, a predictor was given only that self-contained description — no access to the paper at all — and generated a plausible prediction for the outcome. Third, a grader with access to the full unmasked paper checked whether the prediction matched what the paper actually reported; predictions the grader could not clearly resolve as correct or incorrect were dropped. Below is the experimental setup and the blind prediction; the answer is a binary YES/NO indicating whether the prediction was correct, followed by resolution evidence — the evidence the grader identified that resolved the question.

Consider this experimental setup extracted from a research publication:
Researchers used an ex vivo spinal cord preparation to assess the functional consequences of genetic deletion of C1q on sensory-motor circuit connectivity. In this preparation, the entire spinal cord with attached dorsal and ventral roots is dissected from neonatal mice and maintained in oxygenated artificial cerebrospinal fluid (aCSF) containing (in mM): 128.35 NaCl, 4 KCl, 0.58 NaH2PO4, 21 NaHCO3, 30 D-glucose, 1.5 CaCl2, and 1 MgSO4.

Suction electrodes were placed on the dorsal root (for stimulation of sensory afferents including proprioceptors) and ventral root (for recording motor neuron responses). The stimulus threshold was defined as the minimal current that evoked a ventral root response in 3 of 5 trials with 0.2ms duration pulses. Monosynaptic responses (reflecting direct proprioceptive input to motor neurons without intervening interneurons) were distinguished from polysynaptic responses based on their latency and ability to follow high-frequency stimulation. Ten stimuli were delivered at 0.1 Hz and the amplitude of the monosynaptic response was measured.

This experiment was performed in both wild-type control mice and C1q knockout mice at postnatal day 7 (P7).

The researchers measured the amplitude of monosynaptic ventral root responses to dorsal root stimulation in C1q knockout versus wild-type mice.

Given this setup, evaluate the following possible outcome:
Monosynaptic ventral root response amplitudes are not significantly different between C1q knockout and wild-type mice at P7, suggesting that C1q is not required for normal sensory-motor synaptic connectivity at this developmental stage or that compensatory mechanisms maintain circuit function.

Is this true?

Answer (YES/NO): NO